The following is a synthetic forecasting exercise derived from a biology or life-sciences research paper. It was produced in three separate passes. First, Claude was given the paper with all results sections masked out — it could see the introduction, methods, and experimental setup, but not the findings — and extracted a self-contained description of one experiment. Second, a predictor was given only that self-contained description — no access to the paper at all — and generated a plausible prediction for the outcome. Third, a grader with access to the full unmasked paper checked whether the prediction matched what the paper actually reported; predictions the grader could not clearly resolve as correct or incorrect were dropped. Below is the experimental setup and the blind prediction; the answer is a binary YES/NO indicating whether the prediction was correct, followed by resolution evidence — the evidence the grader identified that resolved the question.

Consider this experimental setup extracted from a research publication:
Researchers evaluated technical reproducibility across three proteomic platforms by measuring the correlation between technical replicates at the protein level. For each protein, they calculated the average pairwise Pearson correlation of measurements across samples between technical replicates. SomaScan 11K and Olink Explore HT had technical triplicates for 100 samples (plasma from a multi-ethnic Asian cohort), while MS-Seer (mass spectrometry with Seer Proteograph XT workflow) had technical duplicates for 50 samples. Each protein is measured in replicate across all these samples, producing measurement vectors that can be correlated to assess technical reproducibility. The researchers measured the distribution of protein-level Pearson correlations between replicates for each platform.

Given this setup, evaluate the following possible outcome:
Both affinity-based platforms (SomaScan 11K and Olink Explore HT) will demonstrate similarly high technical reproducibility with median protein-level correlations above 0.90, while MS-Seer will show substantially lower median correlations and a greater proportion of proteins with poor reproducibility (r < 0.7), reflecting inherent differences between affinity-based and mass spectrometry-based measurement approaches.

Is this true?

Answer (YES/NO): NO